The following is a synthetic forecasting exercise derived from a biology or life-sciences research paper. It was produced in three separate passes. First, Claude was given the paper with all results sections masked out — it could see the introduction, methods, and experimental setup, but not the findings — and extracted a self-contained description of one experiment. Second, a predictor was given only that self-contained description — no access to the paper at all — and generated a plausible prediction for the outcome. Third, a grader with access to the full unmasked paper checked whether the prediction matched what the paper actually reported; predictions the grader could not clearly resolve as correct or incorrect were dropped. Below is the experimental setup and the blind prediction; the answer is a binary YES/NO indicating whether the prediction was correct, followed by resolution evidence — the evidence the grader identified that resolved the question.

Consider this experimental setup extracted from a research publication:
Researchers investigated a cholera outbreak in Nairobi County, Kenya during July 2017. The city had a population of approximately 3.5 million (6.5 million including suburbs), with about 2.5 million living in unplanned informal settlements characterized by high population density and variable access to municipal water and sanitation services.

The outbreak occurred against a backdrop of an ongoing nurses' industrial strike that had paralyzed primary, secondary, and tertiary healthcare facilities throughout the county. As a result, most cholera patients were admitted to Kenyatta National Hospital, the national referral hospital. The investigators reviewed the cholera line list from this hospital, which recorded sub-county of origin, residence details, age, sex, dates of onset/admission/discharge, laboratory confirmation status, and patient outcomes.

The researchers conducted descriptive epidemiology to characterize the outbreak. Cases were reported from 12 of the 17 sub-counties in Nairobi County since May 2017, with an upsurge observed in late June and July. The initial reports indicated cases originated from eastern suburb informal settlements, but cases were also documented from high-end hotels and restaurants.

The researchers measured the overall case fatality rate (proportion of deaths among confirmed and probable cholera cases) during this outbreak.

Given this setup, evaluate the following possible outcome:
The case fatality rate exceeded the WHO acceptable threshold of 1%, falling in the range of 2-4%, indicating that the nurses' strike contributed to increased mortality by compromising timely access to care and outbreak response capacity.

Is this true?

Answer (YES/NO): YES